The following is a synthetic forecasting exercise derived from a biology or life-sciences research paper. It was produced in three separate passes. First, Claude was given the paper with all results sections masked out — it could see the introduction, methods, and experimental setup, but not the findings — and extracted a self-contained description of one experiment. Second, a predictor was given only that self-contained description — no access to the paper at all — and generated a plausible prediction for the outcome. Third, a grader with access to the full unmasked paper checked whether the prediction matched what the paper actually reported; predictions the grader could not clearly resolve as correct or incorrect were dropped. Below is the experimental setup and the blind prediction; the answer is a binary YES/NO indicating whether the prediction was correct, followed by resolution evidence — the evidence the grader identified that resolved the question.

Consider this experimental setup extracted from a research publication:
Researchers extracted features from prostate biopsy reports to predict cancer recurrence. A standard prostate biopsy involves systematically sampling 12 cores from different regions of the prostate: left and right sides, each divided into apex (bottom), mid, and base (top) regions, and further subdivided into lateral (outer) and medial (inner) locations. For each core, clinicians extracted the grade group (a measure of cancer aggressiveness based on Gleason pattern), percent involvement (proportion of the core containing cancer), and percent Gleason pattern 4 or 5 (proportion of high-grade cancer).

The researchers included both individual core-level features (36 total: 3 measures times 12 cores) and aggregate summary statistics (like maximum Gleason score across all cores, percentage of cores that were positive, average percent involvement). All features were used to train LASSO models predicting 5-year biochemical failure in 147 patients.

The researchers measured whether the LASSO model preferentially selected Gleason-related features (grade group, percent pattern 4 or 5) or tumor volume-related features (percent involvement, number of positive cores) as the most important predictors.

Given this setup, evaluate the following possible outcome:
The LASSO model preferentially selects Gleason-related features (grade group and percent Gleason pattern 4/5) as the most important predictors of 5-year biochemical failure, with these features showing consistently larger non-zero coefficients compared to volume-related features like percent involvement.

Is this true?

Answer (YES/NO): YES